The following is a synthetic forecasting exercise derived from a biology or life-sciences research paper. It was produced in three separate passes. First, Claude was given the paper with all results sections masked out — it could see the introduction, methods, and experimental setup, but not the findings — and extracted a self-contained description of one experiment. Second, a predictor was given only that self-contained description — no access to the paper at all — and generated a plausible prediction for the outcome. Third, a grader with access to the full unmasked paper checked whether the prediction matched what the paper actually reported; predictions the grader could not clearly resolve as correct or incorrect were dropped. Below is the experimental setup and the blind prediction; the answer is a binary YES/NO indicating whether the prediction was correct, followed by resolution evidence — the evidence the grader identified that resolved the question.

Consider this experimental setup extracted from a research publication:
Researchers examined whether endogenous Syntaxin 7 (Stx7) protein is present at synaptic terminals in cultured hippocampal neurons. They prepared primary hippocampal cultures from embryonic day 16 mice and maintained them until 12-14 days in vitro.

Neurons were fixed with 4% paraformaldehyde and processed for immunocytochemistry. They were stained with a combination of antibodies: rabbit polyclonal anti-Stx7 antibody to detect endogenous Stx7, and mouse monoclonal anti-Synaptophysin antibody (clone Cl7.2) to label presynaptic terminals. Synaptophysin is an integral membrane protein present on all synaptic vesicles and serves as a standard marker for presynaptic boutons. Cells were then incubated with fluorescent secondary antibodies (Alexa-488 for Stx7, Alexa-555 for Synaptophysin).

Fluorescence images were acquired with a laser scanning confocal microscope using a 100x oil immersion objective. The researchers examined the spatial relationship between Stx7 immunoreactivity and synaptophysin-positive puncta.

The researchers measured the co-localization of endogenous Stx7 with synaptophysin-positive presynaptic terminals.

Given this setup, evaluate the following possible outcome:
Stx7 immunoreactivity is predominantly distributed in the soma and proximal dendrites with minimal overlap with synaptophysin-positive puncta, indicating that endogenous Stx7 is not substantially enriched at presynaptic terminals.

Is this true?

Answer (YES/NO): NO